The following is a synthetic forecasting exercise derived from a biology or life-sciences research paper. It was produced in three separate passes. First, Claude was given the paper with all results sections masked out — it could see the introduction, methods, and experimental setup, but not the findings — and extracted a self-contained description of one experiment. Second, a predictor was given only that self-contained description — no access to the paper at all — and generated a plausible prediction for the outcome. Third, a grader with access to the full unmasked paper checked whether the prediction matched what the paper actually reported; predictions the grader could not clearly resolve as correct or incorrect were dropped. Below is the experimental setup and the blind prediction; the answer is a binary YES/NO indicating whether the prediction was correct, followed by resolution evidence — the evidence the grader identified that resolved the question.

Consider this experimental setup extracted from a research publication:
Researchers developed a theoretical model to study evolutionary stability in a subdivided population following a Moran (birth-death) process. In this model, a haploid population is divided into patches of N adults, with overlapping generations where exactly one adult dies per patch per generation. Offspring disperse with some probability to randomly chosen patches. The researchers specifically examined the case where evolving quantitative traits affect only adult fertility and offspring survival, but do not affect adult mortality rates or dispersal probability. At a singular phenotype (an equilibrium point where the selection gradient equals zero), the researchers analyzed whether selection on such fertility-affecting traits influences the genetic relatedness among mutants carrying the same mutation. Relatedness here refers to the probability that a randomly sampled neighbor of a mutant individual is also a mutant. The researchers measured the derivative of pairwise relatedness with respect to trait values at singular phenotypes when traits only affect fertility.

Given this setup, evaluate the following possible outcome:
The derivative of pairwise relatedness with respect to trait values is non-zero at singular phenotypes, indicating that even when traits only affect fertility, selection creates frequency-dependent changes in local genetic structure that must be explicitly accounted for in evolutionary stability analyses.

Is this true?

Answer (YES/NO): NO